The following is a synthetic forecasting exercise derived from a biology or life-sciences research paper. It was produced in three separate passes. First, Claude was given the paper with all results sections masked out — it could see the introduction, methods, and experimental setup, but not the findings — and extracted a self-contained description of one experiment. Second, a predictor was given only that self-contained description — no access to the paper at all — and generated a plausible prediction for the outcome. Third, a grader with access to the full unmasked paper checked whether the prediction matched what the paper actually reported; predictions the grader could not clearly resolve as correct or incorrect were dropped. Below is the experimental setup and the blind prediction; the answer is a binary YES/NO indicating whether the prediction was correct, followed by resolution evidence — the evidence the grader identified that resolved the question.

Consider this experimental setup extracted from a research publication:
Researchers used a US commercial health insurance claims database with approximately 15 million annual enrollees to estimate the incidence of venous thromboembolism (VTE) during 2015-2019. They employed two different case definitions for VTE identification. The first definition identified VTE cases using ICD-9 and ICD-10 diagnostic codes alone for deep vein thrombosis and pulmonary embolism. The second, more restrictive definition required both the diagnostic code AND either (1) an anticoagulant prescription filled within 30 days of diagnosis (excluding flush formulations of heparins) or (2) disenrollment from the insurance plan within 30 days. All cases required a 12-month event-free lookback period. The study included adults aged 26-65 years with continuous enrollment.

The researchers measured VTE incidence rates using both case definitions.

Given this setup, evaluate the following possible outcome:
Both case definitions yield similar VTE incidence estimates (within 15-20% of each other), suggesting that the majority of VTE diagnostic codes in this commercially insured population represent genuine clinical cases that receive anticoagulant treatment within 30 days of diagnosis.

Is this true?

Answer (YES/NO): NO